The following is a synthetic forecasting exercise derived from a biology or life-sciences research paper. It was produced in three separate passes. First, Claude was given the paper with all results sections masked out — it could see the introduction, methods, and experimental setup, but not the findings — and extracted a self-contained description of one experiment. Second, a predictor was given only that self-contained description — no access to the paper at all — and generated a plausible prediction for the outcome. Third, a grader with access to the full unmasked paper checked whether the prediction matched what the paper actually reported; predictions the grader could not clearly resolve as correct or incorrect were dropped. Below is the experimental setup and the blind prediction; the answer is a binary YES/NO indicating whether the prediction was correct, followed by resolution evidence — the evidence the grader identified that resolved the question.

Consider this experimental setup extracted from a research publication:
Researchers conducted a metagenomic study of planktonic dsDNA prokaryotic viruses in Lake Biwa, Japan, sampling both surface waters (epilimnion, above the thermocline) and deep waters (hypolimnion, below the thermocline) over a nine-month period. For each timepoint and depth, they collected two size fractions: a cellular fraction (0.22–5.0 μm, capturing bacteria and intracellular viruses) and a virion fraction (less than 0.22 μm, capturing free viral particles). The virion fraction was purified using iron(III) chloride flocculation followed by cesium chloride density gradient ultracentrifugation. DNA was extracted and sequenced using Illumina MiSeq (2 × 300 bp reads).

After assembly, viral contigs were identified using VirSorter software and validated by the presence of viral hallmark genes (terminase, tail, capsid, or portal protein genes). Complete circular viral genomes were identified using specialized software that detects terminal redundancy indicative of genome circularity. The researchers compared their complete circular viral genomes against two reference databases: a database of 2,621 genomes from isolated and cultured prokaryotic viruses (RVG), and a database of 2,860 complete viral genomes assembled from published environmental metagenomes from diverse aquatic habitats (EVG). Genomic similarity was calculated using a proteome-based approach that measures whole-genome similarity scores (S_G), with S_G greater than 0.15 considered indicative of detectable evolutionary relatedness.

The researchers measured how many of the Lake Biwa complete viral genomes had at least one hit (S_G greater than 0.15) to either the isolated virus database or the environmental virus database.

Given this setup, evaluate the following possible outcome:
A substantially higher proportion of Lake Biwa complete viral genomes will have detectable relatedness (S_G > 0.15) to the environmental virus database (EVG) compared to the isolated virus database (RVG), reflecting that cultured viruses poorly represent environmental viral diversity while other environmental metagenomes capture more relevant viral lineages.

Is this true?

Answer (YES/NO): YES